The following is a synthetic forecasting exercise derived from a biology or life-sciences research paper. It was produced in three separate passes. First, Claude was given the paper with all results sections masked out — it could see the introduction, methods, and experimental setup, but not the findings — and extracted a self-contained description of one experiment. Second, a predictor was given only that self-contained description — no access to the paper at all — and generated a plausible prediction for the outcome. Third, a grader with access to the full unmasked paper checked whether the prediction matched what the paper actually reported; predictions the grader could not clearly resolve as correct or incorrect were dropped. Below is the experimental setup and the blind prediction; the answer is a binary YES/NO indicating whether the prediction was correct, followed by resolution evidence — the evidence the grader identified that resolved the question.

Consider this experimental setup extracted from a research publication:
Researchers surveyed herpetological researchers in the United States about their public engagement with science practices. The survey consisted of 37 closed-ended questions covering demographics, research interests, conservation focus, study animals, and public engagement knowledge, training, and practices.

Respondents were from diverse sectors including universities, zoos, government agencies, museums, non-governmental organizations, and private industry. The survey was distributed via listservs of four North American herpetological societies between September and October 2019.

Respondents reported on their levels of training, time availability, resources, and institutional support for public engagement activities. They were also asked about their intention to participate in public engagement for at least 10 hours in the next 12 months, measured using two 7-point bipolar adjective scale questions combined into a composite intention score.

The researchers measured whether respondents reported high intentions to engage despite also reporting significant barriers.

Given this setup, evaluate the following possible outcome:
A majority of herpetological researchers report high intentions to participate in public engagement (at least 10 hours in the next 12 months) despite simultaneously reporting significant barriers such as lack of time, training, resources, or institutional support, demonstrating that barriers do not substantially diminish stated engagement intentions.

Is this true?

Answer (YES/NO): NO